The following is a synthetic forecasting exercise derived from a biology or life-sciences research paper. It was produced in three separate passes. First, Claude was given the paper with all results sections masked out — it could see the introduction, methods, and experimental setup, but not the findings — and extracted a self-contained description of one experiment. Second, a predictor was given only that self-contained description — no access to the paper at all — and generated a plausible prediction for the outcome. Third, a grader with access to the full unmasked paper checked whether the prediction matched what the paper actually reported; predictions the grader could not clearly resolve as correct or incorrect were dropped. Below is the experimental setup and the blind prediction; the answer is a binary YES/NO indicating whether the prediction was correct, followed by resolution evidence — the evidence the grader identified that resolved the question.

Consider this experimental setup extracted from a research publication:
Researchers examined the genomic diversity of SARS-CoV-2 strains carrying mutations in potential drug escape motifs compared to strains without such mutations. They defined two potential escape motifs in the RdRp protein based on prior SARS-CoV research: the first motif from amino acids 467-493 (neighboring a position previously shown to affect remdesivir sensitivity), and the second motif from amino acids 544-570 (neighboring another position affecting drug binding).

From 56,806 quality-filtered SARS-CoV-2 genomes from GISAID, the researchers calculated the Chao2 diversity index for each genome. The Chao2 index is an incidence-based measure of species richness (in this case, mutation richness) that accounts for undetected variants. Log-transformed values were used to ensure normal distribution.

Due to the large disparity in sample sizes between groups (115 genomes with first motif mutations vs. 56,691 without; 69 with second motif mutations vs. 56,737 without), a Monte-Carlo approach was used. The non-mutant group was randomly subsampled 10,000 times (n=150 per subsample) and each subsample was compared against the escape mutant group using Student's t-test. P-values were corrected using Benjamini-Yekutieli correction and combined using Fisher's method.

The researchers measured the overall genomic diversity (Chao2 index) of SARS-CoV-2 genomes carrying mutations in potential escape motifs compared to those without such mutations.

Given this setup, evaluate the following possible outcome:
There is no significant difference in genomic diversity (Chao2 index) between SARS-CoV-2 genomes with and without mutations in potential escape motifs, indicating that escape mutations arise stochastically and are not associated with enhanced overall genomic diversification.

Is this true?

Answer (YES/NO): NO